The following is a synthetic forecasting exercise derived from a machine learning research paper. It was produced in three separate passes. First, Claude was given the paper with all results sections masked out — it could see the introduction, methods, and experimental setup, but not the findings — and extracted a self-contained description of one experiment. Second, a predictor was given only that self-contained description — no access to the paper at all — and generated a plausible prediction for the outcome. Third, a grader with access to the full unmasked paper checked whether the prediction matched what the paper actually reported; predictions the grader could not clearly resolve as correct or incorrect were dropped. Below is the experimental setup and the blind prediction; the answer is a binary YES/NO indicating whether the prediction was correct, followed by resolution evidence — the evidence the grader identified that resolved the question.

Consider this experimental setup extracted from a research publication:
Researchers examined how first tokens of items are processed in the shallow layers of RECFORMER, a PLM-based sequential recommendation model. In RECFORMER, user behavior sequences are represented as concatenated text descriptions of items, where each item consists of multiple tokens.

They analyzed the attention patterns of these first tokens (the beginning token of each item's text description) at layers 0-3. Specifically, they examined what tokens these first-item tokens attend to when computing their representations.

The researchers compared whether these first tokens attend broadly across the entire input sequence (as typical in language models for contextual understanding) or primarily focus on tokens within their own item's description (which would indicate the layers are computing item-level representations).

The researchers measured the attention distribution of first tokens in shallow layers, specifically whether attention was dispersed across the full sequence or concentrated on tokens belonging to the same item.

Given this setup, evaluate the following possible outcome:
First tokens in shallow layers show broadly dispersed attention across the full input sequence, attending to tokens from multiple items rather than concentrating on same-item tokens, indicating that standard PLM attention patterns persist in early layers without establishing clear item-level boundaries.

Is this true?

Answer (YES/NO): NO